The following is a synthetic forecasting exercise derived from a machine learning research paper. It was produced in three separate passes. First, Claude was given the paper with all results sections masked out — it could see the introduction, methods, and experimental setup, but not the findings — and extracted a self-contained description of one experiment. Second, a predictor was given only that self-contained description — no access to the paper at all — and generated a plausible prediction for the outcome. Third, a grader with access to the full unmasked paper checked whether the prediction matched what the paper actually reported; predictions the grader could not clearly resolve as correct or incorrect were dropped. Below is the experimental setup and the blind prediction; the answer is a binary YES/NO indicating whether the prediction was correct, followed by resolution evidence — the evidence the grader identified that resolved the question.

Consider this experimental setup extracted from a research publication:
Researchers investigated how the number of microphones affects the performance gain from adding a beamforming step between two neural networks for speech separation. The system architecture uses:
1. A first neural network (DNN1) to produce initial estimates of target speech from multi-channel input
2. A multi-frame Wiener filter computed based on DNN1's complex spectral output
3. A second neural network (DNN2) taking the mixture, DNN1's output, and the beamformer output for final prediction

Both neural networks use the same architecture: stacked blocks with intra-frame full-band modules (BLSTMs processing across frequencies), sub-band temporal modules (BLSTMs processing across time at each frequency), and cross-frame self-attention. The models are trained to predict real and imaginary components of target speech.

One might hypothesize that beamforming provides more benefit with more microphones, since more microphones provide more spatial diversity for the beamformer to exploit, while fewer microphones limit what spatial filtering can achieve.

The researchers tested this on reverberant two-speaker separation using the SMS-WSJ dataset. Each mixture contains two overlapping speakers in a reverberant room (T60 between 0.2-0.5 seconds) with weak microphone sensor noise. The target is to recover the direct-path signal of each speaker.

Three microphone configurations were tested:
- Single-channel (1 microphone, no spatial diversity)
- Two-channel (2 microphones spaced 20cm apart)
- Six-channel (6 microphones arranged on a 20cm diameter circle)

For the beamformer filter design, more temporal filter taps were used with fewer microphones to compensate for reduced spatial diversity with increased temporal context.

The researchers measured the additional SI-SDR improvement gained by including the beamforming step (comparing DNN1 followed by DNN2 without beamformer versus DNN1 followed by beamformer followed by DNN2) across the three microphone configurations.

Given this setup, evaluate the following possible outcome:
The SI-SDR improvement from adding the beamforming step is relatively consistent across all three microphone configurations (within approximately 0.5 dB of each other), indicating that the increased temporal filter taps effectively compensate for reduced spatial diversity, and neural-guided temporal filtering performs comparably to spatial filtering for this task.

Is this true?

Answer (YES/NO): NO